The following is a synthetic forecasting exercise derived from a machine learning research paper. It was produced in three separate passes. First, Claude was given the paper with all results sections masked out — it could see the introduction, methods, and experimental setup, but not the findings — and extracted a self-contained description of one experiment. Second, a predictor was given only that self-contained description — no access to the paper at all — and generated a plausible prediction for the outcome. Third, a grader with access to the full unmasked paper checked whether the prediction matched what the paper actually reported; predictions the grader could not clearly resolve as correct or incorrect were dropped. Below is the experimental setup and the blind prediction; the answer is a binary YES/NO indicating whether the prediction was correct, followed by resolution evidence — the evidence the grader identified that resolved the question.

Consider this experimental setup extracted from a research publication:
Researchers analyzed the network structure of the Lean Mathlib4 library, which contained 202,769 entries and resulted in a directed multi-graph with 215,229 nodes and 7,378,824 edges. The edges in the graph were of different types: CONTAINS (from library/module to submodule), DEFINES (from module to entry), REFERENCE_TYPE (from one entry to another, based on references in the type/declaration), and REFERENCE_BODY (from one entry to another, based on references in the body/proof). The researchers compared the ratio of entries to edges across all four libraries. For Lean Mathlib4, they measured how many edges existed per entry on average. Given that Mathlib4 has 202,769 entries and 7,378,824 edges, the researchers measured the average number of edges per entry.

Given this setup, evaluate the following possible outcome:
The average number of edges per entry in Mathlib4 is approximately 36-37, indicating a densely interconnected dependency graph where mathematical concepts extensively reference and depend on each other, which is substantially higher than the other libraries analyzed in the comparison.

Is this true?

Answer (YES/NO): YES